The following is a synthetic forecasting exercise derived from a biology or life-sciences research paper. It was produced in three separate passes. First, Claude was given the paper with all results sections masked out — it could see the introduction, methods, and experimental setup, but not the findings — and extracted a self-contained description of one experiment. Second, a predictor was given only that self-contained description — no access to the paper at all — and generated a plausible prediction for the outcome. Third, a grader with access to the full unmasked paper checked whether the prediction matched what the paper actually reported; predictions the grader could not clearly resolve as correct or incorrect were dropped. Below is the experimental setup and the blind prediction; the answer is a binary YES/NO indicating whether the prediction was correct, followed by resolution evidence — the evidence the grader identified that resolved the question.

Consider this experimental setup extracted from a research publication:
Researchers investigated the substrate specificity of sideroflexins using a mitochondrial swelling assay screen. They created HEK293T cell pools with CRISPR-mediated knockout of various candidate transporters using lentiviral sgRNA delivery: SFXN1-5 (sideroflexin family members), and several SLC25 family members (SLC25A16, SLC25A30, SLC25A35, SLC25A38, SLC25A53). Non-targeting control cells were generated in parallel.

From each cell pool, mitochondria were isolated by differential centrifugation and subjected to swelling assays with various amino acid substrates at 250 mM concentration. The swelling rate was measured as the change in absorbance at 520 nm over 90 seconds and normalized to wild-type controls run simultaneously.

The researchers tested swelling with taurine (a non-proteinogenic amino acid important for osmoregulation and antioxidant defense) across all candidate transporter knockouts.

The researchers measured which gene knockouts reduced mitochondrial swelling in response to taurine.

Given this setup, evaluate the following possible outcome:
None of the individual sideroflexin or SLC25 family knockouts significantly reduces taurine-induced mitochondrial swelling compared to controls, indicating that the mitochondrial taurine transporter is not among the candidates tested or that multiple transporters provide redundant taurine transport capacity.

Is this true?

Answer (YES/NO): NO